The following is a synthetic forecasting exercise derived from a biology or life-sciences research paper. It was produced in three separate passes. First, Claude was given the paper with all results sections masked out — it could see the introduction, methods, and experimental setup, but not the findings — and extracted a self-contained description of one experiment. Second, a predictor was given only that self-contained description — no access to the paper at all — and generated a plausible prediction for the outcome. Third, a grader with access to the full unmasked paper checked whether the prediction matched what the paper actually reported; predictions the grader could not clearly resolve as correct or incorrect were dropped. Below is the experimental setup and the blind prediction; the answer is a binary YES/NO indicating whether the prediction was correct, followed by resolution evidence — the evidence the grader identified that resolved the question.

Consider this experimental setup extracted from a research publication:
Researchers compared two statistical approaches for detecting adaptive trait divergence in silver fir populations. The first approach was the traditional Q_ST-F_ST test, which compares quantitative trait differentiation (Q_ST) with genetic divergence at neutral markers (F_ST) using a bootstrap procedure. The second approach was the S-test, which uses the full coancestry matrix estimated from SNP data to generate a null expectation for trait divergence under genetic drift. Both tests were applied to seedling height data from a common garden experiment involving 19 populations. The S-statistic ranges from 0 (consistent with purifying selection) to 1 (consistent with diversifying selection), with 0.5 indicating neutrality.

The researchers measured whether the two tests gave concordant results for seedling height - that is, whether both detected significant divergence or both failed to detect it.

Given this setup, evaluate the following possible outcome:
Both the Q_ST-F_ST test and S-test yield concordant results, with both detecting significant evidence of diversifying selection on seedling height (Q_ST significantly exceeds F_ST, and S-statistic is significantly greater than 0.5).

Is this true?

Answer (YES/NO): YES